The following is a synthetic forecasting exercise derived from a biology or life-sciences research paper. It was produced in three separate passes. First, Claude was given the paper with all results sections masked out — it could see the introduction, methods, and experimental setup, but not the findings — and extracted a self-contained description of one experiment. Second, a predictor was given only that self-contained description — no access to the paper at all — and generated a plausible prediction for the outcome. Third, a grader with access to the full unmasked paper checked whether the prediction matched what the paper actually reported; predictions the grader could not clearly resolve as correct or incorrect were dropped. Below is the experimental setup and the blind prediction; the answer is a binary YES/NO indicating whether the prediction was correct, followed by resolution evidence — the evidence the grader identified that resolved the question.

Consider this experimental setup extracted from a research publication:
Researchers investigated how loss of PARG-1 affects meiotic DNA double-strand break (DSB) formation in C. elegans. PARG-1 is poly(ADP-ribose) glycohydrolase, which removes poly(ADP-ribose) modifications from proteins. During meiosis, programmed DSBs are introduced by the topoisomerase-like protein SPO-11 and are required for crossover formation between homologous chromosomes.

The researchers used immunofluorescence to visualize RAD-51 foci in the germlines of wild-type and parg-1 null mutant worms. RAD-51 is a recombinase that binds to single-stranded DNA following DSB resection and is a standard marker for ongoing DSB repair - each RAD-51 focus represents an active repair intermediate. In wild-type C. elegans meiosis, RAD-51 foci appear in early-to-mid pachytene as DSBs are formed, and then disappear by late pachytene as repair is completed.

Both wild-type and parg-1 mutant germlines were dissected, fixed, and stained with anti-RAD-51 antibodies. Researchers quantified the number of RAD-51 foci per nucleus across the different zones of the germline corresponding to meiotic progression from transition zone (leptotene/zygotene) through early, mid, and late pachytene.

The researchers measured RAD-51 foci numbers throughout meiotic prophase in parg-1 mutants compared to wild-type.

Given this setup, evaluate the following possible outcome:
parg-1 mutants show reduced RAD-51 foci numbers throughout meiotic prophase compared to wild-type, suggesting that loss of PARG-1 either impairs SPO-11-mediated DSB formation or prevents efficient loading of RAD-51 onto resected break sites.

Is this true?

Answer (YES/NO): NO